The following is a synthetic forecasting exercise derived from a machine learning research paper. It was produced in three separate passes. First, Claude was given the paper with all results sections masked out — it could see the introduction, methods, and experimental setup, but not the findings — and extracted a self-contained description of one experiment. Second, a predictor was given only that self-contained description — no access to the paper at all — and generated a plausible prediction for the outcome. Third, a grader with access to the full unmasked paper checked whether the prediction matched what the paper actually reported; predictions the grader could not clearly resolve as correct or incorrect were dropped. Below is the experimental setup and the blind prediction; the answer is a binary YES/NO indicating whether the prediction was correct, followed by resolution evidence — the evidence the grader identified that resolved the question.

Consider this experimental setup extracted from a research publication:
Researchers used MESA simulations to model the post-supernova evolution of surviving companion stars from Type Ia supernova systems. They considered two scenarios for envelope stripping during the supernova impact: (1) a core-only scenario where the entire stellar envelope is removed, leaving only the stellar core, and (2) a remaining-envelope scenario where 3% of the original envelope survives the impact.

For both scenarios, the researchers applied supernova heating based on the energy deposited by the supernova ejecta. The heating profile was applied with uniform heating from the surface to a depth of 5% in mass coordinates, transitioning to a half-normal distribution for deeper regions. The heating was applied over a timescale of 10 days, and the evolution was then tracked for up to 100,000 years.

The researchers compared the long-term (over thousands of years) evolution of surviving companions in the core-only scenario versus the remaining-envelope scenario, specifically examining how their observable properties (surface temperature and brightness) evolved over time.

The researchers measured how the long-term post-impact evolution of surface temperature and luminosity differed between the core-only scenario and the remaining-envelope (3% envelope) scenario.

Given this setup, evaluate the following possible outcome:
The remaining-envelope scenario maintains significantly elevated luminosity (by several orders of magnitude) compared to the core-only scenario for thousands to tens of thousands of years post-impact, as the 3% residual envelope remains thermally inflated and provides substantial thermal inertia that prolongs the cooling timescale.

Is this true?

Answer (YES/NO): YES